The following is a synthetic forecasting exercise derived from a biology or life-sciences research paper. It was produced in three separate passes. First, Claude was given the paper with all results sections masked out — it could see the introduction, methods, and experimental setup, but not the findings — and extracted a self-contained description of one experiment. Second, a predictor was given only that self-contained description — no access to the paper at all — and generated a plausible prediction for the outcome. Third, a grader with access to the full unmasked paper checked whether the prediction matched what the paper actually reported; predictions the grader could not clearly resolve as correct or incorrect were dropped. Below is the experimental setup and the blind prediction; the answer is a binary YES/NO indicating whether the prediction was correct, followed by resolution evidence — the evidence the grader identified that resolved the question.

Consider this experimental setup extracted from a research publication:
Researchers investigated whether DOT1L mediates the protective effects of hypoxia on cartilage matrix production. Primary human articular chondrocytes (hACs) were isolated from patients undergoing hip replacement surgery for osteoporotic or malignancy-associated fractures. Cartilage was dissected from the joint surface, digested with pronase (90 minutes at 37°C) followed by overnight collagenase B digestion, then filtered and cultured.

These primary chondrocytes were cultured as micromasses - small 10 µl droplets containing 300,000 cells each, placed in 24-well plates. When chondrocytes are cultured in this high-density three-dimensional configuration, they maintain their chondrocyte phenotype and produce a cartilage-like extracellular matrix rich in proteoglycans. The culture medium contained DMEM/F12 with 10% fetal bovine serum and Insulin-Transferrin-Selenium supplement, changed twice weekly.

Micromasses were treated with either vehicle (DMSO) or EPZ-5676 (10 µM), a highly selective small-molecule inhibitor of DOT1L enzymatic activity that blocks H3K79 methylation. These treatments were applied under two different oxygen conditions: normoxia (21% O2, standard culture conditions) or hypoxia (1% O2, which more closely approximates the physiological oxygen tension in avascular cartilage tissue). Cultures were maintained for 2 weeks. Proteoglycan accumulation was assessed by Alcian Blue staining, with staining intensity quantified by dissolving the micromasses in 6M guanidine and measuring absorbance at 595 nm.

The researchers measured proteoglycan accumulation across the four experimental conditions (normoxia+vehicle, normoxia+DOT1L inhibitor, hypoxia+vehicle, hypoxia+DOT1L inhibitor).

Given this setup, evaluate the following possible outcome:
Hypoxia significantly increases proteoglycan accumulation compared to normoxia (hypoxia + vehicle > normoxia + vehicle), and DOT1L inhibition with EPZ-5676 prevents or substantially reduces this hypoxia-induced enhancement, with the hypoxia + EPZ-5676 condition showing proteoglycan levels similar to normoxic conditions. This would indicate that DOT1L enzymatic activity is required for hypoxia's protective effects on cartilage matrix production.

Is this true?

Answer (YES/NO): NO